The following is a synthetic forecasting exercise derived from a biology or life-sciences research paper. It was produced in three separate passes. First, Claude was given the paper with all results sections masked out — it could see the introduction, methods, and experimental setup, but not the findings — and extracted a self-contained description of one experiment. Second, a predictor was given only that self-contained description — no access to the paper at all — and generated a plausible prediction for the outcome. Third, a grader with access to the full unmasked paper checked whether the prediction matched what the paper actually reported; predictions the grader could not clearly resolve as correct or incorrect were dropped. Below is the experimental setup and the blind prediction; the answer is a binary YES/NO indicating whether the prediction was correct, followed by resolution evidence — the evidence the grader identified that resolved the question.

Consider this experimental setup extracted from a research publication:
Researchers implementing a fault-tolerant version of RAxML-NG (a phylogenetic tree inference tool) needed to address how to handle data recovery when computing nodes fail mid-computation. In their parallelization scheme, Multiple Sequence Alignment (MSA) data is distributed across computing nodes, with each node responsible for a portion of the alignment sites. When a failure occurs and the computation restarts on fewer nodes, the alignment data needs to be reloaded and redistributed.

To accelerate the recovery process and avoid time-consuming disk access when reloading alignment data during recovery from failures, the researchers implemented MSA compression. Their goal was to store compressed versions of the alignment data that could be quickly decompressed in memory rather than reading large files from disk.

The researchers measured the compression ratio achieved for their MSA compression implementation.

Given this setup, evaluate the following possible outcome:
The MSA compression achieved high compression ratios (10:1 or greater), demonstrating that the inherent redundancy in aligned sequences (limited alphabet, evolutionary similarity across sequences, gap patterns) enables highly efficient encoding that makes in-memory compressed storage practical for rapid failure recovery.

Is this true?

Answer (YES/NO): NO